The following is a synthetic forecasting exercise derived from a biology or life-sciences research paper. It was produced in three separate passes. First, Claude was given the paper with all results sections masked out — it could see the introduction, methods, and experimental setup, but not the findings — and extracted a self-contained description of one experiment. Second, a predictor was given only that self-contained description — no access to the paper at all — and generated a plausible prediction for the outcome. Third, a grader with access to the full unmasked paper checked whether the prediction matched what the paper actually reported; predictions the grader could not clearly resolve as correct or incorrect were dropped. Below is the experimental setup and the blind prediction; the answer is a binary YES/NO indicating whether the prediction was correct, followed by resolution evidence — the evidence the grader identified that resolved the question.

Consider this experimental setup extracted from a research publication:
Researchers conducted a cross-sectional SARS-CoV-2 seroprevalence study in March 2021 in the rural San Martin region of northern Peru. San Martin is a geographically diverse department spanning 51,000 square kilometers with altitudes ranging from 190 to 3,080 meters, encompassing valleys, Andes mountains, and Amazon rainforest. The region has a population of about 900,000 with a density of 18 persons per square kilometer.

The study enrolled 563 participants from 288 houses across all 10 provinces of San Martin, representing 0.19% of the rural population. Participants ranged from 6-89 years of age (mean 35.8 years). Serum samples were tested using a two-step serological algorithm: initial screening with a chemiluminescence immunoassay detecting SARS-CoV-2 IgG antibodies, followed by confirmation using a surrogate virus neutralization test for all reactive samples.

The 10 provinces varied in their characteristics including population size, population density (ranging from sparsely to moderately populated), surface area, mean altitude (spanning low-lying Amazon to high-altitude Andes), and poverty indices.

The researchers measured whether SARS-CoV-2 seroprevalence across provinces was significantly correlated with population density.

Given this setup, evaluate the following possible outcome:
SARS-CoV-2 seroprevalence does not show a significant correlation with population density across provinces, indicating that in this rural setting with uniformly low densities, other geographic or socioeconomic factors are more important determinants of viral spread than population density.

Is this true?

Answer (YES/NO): NO